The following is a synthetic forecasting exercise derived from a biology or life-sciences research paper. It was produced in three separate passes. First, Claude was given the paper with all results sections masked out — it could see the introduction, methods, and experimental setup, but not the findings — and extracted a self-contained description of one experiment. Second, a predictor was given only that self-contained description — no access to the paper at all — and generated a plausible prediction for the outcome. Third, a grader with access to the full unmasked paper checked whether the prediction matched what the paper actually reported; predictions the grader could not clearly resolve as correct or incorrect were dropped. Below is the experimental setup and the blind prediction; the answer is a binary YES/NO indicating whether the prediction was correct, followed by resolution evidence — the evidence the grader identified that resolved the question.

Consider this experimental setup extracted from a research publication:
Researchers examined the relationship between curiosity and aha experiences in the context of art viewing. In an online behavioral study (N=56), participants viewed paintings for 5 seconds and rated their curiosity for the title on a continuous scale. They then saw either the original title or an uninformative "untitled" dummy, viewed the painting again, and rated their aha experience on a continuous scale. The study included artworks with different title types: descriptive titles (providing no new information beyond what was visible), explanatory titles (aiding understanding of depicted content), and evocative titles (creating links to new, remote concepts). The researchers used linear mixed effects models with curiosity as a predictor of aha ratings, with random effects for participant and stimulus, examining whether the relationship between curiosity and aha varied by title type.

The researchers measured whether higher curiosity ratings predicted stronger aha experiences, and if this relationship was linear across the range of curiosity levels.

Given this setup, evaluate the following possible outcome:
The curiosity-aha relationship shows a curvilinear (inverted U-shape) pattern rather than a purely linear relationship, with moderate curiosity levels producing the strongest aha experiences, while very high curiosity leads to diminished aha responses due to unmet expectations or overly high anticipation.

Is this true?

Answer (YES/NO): NO